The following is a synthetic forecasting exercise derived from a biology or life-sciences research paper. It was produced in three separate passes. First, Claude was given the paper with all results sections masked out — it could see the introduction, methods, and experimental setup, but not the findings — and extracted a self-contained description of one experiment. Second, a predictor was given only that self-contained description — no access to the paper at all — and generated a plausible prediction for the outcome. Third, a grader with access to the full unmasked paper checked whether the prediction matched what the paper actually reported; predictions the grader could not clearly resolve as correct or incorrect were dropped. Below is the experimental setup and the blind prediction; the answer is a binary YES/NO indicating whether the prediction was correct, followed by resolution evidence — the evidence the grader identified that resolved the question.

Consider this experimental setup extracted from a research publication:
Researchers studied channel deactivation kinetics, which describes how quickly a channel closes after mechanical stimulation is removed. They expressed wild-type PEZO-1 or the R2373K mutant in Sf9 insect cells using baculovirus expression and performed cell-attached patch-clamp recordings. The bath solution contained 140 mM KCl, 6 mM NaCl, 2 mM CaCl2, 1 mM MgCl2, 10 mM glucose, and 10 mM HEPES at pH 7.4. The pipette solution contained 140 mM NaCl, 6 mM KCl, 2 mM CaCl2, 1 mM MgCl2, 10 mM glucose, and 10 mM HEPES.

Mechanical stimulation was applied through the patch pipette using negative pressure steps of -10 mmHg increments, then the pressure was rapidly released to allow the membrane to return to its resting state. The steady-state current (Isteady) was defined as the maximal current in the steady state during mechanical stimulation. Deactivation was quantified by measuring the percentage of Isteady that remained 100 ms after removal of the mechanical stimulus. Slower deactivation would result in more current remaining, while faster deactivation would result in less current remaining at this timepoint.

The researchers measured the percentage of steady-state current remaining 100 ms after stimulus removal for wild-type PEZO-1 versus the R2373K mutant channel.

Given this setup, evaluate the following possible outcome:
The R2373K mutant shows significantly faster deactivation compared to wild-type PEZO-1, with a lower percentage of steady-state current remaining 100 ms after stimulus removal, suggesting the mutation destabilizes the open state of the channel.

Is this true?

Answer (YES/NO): NO